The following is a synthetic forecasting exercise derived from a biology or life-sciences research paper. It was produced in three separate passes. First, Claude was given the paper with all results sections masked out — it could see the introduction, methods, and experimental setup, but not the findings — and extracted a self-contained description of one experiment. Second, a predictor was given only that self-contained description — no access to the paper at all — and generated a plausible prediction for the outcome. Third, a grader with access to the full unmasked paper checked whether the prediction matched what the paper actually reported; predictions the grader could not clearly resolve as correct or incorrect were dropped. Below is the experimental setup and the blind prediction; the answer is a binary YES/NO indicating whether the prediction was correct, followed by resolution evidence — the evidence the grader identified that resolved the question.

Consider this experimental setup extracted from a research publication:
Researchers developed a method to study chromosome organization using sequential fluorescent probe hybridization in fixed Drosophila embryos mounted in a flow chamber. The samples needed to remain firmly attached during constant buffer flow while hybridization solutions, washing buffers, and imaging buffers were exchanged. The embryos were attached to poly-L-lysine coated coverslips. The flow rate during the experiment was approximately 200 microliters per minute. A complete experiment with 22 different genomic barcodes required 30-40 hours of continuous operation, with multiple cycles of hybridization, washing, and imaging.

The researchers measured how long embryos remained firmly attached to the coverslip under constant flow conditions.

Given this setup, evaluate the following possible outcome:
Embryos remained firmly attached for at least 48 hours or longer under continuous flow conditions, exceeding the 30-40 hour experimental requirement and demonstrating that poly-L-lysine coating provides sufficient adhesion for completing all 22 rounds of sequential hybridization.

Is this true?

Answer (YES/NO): YES